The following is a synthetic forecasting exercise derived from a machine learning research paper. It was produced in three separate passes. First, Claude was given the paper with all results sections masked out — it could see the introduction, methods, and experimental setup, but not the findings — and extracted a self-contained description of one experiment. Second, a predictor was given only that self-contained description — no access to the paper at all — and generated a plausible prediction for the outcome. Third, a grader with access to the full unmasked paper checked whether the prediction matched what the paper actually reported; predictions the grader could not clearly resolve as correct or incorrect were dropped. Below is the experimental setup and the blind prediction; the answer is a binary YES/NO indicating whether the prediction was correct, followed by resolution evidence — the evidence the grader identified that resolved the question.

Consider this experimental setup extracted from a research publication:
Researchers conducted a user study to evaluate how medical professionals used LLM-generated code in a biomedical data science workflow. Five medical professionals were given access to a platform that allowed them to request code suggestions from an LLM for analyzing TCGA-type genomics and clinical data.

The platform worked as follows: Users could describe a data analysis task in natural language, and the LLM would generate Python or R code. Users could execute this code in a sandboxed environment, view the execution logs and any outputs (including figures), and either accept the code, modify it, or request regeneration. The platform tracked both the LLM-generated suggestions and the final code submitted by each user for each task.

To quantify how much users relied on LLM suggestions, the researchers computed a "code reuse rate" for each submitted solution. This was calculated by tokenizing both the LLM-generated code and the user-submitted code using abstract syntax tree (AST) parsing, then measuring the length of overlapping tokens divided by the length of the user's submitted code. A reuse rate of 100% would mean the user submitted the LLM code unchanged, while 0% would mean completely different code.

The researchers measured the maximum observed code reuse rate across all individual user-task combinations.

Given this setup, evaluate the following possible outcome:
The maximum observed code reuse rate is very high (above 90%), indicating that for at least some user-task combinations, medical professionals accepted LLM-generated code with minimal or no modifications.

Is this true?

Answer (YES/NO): YES